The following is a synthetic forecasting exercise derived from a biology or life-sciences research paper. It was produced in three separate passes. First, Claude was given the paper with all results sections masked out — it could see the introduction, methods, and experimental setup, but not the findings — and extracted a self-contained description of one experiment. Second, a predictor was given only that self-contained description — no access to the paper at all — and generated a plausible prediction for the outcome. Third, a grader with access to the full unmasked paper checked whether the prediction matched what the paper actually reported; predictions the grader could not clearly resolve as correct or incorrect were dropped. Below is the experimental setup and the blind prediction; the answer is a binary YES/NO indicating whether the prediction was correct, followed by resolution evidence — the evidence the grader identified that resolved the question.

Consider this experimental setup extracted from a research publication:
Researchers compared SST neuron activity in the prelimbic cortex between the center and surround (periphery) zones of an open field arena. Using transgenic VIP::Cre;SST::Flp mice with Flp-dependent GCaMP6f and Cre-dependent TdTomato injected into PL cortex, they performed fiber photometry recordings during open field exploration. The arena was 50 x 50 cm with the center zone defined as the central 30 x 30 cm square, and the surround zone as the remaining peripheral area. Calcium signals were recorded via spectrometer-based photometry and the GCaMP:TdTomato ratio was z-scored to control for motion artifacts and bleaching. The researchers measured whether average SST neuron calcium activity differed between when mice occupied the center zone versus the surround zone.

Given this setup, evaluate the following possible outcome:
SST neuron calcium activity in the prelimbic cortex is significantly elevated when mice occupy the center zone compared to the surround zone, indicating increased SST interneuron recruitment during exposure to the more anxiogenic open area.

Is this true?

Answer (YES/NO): YES